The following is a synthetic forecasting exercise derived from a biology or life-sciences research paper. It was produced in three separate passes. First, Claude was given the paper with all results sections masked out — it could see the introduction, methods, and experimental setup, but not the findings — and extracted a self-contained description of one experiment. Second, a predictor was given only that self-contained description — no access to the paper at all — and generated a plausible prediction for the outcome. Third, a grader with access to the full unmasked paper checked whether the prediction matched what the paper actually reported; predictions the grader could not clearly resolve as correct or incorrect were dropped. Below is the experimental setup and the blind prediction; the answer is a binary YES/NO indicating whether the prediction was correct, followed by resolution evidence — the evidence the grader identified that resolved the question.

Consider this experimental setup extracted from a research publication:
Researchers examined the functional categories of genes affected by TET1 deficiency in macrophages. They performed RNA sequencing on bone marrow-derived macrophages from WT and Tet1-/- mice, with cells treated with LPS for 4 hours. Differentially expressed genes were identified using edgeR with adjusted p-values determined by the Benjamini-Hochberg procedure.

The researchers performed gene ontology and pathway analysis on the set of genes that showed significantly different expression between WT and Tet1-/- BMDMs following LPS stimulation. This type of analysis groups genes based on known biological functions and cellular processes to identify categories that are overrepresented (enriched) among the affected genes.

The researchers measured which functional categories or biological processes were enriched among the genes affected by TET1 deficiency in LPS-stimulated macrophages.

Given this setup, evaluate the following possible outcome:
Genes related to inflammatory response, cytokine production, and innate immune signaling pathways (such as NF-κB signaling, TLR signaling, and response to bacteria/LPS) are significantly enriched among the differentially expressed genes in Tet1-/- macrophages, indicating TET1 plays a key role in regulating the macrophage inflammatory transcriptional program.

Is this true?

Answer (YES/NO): NO